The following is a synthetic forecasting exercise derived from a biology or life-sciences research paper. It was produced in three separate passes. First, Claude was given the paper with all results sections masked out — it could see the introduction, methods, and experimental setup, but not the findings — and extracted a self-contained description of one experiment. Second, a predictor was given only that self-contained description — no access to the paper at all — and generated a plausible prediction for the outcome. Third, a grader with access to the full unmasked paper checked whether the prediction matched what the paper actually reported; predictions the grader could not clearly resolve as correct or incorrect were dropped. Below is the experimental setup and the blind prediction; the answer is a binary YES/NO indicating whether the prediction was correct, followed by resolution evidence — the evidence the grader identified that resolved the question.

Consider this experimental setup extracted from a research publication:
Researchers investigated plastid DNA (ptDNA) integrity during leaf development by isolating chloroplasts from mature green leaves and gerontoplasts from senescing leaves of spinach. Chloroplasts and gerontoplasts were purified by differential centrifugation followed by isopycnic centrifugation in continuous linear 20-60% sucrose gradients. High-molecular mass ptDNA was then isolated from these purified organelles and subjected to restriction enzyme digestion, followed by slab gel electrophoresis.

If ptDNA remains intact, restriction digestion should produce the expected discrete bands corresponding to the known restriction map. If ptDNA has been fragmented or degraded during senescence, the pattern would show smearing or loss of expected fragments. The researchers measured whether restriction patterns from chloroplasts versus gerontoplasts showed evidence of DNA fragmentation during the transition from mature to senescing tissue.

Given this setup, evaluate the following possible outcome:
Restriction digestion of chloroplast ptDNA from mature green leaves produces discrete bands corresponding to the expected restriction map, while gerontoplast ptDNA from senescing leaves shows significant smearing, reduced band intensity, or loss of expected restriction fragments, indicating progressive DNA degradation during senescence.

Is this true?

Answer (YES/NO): NO